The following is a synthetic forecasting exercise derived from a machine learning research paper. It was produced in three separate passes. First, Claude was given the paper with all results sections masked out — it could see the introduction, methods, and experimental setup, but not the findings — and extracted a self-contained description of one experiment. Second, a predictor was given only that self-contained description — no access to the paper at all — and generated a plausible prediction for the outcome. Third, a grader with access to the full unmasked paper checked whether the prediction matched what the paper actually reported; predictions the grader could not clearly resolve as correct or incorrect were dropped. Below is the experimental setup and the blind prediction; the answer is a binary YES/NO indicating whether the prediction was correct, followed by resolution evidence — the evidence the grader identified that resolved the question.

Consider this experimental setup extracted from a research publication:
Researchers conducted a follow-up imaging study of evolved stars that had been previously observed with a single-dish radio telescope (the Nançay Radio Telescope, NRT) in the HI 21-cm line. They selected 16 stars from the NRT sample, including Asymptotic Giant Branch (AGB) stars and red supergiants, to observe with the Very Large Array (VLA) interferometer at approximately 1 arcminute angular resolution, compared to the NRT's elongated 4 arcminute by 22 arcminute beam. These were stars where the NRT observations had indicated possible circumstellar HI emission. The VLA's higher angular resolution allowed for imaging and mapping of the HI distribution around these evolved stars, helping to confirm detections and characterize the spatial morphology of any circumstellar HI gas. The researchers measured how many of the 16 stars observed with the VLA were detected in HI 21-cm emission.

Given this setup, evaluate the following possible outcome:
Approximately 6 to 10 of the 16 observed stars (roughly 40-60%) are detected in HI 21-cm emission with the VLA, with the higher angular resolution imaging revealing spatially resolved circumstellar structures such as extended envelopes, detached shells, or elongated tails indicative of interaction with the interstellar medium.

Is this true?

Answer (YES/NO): NO